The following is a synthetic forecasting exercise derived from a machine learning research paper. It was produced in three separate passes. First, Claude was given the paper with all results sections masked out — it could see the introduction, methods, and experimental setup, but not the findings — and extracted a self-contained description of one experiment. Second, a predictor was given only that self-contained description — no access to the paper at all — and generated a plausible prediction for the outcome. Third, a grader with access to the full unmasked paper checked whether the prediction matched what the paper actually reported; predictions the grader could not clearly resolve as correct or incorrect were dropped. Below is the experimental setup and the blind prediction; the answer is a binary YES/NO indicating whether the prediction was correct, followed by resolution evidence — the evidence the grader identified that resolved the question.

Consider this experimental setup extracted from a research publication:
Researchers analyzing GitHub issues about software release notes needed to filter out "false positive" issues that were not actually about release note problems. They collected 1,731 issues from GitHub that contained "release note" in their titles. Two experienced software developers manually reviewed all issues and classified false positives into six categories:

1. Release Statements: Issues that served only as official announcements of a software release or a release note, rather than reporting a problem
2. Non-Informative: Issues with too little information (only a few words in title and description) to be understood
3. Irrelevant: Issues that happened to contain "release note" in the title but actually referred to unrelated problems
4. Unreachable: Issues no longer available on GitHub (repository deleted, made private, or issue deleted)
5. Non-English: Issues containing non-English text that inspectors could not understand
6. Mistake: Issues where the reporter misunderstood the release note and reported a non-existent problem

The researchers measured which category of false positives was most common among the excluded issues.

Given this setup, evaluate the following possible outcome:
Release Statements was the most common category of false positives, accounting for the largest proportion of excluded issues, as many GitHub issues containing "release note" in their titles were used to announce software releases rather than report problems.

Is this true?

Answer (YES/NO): YES